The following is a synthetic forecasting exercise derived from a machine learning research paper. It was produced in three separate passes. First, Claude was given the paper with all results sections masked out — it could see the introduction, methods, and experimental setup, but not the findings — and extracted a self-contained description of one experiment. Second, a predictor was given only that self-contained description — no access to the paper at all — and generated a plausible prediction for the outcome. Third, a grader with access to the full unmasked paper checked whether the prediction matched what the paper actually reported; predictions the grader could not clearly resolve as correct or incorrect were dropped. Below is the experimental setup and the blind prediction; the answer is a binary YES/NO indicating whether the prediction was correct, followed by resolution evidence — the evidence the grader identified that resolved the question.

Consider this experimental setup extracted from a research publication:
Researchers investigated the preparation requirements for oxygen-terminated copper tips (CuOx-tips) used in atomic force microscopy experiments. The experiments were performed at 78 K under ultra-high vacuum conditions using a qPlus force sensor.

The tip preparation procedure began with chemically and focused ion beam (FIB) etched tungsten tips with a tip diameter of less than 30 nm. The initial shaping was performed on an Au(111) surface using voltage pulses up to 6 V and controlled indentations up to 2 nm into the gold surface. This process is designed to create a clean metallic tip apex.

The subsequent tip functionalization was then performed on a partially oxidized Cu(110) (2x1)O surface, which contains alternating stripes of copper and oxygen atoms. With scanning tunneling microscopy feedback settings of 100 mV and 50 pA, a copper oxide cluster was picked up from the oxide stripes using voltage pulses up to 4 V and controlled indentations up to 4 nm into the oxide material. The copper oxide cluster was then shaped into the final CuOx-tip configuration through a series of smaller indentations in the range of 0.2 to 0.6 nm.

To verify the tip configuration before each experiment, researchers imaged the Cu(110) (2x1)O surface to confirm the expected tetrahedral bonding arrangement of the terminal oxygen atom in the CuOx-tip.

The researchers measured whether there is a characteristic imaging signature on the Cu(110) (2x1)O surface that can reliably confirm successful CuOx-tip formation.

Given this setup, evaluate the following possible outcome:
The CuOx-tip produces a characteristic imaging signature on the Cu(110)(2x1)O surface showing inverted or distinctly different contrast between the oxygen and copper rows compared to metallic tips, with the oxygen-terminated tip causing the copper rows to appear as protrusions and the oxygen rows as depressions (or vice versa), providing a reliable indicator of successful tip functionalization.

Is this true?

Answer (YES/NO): YES